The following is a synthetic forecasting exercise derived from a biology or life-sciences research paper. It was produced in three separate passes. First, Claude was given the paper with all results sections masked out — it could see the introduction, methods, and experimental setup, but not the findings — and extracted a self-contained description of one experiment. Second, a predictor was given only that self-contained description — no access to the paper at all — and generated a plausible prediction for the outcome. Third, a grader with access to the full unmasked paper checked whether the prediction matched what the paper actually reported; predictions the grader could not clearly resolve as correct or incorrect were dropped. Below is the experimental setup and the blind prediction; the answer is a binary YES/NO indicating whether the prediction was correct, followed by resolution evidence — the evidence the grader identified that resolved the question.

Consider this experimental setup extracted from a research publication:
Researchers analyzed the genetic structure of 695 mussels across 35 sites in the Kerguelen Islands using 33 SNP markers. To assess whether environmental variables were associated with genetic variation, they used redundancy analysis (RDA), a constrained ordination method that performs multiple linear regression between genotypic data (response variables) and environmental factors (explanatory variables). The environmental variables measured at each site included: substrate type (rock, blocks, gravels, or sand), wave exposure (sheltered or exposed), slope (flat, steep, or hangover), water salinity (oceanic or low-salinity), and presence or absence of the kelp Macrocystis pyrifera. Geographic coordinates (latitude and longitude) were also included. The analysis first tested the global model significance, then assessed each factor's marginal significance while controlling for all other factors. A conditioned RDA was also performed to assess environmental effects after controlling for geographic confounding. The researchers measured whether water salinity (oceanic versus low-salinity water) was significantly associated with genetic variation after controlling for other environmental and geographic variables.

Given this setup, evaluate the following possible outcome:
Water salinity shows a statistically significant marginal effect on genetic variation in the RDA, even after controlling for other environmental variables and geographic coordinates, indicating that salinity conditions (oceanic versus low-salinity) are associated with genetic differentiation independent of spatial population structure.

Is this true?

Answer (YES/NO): NO